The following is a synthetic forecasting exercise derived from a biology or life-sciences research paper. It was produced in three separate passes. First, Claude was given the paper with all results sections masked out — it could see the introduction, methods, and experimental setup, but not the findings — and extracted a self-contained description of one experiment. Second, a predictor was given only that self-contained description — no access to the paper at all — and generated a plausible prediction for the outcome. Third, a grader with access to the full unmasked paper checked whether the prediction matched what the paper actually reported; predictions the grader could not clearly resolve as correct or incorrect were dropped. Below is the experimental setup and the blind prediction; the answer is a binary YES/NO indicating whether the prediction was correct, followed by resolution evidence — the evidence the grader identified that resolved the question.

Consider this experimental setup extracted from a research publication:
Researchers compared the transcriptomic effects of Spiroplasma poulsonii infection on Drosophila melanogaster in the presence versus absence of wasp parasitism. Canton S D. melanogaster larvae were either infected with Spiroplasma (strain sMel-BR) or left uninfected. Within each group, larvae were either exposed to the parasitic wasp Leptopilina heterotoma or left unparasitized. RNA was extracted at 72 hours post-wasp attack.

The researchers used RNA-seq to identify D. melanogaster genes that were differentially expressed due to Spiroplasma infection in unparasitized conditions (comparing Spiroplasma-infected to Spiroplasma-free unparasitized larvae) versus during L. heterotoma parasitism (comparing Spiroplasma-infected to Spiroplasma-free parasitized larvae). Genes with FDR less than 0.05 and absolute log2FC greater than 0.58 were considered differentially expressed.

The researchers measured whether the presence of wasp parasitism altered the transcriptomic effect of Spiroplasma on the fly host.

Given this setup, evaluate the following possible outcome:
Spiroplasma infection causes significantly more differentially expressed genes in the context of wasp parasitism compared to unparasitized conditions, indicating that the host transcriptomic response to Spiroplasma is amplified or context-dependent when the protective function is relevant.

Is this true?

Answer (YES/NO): NO